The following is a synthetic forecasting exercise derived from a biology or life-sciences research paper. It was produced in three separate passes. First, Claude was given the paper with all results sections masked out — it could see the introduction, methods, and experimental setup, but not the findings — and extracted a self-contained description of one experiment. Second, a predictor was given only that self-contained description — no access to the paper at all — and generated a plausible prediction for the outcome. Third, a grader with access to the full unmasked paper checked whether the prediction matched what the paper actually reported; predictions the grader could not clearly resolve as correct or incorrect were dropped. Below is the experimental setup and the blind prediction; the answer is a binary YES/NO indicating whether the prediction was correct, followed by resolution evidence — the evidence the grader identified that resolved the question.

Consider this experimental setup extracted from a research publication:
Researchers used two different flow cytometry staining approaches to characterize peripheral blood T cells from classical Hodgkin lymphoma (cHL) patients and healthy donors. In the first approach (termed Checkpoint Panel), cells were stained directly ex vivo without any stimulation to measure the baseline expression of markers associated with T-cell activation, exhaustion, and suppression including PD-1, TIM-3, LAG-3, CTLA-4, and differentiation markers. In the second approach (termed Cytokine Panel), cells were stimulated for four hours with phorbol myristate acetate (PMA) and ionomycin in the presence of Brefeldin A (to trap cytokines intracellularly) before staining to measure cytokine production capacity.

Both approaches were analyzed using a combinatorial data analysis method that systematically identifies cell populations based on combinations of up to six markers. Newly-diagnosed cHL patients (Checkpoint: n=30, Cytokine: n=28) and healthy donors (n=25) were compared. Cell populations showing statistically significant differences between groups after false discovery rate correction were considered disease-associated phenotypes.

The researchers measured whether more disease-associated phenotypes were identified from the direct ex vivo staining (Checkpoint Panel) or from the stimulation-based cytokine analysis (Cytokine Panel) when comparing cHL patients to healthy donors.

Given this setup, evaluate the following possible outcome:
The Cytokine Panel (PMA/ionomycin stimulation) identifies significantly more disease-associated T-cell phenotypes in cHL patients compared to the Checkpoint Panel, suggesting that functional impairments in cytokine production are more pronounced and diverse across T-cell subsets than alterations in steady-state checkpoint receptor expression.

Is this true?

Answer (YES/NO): NO